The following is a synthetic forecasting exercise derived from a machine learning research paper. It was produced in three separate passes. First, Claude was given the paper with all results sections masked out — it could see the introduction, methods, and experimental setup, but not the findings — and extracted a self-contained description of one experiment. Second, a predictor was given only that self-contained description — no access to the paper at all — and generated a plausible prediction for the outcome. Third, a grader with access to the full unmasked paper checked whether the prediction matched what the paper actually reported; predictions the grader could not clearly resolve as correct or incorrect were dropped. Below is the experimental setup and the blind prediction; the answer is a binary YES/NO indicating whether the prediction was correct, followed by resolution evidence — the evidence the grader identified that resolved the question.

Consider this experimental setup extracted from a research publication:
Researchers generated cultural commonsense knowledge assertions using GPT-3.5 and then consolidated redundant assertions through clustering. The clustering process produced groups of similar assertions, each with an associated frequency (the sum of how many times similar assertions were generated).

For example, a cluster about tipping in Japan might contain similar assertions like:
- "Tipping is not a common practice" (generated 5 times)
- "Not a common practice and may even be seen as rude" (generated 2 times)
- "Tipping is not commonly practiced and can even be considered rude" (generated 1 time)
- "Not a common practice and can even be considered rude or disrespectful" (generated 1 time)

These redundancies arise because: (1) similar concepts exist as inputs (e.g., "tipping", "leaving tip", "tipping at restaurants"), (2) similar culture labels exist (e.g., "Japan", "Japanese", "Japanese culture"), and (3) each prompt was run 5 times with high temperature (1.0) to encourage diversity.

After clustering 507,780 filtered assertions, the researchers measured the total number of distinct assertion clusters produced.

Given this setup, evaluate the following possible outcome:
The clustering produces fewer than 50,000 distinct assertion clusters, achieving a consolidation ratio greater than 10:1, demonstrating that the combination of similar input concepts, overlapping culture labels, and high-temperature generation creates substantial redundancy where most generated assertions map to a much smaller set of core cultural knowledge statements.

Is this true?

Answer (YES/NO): NO